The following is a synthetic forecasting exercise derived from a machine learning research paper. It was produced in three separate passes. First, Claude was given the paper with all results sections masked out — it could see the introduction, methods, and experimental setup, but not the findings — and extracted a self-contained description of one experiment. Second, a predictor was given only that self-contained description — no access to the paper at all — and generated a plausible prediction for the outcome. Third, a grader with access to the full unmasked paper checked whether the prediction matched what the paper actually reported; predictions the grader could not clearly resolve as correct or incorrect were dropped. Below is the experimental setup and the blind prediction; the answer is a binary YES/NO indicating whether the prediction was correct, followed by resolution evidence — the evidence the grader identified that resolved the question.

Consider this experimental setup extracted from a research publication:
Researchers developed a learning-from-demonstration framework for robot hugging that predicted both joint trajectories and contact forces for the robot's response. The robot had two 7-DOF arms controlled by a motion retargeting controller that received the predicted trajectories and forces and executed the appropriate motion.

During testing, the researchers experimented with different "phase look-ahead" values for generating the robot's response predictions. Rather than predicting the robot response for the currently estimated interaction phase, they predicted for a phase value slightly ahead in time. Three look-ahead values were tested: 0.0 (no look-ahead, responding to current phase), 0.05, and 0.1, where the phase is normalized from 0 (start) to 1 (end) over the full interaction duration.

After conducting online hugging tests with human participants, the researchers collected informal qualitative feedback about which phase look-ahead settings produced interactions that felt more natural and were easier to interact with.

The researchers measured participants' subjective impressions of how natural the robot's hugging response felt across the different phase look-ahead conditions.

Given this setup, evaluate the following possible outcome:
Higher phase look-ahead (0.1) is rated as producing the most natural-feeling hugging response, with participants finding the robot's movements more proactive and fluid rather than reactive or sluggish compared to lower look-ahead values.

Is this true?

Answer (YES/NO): NO